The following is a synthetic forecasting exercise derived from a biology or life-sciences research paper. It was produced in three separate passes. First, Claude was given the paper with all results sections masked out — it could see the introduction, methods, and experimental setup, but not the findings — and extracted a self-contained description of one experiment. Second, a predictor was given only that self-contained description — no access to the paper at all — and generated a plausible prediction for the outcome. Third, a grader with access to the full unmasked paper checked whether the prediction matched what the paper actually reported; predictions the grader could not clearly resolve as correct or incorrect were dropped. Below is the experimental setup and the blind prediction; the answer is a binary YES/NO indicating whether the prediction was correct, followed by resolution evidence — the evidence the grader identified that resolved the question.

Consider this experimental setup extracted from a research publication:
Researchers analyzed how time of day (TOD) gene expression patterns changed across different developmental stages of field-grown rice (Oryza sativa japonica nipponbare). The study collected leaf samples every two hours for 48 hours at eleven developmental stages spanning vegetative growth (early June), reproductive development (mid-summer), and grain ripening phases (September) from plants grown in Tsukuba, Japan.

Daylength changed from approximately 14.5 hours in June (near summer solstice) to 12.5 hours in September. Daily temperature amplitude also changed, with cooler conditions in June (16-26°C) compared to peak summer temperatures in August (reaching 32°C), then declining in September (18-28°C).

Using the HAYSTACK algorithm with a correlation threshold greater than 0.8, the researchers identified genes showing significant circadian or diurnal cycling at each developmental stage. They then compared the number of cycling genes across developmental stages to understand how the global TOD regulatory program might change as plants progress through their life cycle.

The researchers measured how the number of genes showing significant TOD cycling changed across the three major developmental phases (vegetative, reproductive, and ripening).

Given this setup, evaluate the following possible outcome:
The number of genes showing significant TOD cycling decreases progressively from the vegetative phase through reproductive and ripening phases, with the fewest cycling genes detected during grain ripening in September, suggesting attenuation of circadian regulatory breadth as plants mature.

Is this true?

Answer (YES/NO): NO